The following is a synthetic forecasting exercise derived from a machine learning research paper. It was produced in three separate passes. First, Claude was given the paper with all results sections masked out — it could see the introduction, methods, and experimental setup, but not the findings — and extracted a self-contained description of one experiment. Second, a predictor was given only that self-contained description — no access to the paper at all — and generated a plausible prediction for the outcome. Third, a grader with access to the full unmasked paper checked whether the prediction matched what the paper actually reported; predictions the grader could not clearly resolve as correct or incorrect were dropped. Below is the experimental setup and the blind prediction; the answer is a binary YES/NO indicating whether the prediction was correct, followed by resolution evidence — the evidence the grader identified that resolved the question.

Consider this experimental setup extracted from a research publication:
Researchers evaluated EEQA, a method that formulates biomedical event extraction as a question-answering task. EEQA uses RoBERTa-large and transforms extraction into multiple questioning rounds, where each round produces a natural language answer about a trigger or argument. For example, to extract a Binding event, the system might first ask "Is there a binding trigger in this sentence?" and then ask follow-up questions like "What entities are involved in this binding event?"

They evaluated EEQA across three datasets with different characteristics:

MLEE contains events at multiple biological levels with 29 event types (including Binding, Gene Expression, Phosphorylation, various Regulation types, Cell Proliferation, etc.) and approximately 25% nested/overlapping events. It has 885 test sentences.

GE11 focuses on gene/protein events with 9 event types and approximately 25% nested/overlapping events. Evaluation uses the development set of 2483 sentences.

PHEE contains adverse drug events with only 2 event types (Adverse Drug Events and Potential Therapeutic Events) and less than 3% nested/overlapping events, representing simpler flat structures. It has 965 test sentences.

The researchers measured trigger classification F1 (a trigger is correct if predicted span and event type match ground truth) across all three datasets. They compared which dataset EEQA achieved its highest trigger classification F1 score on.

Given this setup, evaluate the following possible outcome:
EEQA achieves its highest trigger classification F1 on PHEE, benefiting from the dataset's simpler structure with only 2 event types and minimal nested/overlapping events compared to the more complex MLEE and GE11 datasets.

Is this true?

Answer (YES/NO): NO